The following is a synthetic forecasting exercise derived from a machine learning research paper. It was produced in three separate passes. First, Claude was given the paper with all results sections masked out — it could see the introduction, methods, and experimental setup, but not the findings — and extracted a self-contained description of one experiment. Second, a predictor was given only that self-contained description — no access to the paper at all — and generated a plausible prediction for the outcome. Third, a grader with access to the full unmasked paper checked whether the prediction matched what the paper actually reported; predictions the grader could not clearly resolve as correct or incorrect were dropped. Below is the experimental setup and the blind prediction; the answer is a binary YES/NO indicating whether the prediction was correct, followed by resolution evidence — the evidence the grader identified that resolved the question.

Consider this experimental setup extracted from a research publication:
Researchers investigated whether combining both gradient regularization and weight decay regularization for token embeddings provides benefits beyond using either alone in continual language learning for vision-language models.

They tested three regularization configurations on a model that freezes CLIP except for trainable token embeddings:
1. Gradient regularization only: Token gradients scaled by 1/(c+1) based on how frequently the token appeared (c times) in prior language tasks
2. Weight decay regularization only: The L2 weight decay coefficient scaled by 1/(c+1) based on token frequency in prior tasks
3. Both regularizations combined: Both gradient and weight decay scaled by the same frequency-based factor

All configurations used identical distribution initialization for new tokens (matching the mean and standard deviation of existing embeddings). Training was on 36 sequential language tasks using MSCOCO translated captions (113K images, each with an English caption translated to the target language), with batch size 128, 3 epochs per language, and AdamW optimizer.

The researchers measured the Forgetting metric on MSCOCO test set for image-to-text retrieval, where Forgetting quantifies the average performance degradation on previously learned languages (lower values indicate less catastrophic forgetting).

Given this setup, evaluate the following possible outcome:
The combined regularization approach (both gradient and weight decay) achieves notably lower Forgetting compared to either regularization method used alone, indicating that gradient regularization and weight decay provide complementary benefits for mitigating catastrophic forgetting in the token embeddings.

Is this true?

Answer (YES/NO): YES